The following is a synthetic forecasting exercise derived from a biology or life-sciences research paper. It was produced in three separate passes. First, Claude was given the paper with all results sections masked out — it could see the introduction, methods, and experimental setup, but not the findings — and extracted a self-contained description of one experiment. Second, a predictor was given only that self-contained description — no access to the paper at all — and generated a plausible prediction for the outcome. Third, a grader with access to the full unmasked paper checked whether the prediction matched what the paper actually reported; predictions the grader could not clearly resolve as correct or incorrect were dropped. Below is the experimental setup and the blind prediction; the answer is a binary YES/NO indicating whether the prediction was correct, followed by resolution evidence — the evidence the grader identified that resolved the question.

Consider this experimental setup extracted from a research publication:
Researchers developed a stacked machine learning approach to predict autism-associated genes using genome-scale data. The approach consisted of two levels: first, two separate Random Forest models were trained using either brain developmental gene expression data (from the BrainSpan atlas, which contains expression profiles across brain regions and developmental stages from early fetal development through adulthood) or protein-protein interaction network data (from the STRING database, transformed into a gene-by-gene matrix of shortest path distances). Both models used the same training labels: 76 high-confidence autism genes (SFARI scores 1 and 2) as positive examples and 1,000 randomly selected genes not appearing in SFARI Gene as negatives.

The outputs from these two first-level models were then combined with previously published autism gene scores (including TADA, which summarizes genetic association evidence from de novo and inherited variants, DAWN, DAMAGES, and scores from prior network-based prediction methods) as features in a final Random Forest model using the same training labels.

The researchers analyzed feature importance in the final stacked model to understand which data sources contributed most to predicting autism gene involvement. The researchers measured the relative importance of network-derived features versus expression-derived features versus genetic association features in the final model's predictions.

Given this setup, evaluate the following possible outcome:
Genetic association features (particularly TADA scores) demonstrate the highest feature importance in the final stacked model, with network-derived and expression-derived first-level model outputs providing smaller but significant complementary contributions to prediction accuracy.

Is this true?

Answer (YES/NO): NO